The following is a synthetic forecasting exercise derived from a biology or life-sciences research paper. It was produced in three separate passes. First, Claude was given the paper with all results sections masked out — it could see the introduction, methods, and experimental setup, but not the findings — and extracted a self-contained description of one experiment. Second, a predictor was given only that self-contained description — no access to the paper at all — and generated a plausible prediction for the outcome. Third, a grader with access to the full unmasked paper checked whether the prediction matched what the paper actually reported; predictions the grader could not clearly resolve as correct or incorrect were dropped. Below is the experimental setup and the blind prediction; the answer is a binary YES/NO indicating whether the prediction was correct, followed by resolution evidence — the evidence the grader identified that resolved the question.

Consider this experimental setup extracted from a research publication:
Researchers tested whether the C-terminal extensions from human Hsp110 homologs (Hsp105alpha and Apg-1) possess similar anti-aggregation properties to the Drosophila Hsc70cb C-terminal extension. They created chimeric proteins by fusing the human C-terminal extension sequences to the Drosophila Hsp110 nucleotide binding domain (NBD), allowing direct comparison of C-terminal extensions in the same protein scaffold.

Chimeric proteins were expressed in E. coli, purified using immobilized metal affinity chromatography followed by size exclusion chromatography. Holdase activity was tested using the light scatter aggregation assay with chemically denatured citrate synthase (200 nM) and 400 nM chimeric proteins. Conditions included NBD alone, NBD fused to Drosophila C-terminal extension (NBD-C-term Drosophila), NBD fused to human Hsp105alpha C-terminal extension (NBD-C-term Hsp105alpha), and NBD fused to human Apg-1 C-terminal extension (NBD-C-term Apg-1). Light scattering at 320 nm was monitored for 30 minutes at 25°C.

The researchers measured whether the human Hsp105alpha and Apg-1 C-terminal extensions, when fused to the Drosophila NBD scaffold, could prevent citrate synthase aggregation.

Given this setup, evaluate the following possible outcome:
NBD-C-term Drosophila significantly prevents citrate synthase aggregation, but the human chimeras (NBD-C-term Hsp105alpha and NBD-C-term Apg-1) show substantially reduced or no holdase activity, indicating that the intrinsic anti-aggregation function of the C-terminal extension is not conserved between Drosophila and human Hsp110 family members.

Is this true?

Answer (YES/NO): NO